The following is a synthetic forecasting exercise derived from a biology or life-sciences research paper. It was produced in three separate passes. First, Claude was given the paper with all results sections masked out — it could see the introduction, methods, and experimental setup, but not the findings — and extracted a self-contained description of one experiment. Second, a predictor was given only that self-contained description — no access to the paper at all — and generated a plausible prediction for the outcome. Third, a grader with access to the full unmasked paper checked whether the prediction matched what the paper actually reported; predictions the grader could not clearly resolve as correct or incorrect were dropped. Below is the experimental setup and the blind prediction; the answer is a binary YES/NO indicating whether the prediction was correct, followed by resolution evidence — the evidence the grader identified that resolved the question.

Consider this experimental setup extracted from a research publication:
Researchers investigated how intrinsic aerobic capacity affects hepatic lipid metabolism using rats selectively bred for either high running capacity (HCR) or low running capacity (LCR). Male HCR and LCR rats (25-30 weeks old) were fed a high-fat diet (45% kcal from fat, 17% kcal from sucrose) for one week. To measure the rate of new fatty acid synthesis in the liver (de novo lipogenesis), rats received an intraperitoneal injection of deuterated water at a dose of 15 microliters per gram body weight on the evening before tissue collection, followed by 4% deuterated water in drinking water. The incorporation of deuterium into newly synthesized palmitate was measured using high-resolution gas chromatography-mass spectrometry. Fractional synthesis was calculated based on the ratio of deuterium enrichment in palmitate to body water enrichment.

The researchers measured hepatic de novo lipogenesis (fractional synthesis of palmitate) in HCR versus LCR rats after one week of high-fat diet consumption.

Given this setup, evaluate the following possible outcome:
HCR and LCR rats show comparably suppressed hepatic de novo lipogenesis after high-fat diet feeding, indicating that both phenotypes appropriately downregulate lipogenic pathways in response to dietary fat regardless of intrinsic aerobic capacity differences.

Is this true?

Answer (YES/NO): NO